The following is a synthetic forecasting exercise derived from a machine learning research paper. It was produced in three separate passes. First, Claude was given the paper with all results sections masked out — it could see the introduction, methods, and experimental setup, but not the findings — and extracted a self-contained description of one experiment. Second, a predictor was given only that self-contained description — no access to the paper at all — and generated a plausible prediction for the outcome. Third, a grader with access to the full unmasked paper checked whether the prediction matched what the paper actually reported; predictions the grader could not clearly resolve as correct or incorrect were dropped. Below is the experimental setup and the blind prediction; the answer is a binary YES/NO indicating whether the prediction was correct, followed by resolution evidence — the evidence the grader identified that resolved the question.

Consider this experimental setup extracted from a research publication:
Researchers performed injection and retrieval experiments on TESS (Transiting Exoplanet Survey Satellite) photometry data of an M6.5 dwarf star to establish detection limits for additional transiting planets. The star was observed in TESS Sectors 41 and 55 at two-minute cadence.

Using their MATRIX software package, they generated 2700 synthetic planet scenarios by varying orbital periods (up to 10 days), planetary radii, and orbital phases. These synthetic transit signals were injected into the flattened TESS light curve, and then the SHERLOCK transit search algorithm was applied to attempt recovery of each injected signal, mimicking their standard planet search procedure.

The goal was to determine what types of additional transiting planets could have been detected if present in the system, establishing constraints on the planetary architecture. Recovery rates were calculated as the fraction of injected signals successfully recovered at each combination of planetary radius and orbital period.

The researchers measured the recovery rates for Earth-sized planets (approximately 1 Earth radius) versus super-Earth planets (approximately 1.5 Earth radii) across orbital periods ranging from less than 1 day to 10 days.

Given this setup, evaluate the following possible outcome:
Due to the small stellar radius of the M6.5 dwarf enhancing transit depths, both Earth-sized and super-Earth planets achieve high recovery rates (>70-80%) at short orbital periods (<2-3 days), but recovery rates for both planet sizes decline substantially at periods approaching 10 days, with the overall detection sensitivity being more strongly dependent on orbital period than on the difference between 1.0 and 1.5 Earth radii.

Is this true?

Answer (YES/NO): NO